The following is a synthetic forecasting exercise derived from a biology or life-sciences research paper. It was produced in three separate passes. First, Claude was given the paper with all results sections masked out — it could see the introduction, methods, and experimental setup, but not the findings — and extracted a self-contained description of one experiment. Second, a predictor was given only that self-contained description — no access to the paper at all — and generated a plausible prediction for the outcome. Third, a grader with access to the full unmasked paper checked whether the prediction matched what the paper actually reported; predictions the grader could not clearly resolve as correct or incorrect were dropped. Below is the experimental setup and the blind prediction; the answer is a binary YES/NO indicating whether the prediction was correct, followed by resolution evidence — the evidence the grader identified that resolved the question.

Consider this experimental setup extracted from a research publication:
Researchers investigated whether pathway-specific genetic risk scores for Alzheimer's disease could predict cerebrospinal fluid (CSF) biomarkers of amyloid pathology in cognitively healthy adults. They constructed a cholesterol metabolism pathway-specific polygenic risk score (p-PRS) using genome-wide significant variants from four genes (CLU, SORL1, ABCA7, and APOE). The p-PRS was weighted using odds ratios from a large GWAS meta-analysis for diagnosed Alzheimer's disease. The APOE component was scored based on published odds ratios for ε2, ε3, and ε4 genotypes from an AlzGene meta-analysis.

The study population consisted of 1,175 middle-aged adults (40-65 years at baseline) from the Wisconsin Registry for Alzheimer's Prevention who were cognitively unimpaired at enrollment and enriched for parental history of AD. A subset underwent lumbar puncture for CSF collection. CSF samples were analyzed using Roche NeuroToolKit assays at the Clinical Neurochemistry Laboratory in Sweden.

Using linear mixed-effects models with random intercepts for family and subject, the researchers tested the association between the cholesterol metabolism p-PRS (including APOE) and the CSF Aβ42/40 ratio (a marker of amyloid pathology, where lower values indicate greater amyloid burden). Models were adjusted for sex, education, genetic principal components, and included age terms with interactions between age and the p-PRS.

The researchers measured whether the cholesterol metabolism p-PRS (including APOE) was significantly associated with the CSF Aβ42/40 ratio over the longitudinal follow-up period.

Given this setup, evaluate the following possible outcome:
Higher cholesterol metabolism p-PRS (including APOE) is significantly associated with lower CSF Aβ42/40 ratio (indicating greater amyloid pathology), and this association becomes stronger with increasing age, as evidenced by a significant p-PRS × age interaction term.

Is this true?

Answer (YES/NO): YES